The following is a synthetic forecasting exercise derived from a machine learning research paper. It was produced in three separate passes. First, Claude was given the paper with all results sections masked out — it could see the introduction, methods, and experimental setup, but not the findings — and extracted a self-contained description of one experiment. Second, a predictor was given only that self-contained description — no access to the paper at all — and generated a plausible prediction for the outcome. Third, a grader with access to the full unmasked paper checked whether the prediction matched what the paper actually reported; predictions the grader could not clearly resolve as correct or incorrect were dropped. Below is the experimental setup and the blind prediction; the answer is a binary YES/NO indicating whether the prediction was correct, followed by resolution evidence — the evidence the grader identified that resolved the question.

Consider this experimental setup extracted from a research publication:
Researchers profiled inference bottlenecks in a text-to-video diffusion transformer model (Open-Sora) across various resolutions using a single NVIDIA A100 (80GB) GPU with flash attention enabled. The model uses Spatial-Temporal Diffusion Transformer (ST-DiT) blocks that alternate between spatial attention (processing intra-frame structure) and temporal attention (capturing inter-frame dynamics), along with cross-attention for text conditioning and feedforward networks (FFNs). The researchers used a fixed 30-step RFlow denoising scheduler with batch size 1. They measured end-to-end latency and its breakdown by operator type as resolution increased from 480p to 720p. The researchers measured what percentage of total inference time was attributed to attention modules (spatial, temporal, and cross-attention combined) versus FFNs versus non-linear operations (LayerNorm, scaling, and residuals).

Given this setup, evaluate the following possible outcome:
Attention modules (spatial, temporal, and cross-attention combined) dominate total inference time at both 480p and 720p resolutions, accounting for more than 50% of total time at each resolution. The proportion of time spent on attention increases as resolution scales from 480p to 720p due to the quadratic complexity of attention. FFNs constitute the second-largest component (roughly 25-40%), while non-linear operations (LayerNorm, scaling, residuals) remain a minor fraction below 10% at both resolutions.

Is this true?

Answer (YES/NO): NO